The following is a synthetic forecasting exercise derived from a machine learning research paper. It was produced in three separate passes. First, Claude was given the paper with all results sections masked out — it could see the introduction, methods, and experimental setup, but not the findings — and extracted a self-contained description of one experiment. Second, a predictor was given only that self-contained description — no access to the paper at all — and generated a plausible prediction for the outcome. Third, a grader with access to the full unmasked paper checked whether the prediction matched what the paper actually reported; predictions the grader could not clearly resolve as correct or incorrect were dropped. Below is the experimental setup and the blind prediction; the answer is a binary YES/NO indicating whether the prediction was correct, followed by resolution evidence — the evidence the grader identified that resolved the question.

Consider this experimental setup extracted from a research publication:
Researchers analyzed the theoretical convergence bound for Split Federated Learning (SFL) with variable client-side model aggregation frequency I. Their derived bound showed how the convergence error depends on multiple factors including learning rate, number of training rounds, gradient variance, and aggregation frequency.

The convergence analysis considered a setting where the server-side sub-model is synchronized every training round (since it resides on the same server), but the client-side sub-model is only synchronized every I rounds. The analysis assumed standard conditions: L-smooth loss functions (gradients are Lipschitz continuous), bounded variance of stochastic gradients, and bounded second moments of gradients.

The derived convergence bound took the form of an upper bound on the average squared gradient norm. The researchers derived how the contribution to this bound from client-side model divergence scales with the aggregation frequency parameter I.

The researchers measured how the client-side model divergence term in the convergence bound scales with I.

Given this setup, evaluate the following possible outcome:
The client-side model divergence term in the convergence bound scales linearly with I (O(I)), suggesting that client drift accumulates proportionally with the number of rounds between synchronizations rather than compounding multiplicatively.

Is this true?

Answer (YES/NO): NO